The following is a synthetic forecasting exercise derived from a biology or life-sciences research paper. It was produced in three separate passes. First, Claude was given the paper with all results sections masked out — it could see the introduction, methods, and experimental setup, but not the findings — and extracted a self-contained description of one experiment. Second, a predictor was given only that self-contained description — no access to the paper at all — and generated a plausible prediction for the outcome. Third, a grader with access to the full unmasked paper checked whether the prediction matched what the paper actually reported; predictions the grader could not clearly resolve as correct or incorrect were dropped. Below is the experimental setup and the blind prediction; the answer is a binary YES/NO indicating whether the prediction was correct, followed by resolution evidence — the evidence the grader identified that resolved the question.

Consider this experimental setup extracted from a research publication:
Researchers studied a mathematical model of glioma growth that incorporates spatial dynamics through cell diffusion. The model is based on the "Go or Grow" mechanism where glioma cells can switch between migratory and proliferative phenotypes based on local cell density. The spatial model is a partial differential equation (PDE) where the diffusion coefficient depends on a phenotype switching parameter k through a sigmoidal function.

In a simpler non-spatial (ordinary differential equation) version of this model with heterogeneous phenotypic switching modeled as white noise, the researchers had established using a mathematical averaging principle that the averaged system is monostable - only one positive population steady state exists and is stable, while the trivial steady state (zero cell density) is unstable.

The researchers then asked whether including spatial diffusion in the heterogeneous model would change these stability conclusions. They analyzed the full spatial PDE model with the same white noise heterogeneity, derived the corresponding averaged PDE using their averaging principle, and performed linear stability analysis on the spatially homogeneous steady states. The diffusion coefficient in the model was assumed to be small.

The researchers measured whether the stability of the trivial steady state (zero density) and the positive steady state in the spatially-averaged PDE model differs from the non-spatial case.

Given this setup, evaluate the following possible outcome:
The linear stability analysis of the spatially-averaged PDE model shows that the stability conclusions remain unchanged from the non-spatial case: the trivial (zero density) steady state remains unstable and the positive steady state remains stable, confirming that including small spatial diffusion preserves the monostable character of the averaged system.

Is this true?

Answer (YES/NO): YES